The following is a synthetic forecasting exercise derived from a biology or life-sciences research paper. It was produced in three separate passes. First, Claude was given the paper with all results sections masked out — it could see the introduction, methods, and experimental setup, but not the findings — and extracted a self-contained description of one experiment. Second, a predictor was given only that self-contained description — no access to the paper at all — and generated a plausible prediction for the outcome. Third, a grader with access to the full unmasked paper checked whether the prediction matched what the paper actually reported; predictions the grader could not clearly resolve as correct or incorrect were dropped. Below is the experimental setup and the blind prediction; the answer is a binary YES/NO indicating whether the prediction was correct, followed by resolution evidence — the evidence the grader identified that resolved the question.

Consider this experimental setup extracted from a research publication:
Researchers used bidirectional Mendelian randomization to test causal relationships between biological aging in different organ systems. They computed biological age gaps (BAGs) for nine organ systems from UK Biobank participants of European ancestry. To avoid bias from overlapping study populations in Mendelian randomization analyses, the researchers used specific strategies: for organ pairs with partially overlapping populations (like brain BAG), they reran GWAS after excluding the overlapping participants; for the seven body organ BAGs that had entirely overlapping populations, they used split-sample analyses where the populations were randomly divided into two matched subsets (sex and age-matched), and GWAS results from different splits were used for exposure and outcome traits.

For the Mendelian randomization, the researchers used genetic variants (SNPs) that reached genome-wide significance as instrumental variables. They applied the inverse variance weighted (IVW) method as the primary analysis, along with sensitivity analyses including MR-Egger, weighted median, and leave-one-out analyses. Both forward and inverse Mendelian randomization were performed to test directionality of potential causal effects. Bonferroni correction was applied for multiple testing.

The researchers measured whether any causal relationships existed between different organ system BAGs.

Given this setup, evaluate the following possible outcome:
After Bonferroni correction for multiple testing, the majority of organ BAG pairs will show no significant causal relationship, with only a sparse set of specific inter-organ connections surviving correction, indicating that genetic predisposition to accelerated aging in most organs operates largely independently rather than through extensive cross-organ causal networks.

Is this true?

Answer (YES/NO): YES